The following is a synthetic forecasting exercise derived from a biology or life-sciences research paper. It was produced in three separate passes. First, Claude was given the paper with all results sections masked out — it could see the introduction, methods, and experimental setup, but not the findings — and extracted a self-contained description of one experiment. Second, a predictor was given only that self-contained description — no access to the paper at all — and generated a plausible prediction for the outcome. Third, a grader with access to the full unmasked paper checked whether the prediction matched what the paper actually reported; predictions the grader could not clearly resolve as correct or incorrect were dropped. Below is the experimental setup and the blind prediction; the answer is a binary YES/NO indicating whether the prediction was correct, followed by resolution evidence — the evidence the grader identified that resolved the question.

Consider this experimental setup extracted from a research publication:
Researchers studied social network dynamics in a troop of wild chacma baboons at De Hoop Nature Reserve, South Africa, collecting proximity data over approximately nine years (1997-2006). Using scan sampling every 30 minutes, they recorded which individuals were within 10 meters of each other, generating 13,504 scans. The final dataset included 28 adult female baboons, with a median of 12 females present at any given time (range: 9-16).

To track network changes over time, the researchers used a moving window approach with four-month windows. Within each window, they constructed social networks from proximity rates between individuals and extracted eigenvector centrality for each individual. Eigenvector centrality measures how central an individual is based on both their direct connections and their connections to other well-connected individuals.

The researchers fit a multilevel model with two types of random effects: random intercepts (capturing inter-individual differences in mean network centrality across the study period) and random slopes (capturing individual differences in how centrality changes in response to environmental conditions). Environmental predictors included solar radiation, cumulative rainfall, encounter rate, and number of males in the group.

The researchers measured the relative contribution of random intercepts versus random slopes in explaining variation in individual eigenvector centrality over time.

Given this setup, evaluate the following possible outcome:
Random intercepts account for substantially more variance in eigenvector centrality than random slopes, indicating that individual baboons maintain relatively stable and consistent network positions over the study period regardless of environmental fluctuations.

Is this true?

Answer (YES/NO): YES